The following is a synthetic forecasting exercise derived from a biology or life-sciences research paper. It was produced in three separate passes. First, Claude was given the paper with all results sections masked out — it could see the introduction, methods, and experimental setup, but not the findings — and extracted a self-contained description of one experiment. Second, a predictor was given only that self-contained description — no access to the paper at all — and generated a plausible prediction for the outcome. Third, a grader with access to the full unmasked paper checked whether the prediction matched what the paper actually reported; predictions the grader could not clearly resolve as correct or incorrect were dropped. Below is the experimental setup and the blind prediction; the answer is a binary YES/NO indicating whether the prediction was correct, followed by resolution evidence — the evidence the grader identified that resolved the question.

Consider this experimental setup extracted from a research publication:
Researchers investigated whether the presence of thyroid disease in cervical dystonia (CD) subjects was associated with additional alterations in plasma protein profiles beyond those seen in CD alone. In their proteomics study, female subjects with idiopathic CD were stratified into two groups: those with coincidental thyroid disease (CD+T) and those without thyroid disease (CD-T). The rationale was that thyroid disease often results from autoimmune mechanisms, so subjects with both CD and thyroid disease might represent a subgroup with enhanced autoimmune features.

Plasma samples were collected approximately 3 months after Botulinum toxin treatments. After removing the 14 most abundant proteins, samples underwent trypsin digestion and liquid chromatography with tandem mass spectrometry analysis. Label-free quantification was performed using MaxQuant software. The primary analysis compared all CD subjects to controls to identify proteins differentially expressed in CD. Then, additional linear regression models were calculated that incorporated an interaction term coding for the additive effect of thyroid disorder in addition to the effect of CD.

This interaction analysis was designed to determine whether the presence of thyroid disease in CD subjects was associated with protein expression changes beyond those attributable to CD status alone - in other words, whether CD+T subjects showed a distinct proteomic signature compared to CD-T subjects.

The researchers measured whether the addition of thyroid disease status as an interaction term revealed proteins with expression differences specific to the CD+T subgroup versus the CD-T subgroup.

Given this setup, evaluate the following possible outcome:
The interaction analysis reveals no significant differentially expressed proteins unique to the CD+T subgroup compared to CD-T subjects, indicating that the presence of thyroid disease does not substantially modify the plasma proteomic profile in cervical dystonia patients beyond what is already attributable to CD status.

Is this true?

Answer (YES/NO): YES